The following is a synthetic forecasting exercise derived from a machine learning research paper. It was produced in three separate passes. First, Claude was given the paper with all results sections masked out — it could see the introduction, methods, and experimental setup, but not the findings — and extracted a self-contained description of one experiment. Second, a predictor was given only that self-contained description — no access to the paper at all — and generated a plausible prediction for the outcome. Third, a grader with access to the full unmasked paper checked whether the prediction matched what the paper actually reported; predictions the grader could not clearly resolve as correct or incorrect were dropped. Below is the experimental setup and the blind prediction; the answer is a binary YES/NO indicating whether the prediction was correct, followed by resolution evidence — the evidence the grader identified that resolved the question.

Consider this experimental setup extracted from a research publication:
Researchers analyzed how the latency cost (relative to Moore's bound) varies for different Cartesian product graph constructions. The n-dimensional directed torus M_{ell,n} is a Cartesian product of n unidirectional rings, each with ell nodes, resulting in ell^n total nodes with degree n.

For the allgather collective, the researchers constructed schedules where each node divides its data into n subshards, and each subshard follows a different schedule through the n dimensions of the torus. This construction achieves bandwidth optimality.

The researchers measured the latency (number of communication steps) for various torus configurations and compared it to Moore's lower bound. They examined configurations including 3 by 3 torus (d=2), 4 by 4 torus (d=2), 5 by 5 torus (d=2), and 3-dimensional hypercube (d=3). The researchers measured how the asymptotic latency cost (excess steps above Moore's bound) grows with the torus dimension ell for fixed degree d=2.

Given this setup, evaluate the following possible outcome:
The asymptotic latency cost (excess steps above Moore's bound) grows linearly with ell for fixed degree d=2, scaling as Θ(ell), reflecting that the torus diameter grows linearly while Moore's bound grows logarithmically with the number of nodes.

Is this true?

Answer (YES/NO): YES